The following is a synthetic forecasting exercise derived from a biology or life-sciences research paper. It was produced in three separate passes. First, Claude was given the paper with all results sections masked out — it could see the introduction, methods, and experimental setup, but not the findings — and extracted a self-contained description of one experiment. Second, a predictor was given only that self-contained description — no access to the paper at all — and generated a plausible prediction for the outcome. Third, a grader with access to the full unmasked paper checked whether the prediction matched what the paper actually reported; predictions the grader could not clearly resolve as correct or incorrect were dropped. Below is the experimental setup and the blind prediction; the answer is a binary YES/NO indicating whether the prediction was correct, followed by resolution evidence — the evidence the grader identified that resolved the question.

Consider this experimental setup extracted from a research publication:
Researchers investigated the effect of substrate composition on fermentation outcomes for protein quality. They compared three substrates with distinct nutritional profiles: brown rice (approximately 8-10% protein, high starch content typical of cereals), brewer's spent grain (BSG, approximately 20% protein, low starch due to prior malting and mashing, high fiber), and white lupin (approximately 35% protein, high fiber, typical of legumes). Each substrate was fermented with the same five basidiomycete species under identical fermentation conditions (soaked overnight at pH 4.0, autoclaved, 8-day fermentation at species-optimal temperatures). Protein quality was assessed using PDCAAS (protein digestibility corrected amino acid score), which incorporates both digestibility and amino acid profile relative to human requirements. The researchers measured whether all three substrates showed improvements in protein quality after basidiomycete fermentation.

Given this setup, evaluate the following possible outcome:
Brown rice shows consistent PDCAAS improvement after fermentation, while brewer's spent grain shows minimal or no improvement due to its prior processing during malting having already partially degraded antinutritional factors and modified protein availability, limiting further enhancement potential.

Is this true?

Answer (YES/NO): NO